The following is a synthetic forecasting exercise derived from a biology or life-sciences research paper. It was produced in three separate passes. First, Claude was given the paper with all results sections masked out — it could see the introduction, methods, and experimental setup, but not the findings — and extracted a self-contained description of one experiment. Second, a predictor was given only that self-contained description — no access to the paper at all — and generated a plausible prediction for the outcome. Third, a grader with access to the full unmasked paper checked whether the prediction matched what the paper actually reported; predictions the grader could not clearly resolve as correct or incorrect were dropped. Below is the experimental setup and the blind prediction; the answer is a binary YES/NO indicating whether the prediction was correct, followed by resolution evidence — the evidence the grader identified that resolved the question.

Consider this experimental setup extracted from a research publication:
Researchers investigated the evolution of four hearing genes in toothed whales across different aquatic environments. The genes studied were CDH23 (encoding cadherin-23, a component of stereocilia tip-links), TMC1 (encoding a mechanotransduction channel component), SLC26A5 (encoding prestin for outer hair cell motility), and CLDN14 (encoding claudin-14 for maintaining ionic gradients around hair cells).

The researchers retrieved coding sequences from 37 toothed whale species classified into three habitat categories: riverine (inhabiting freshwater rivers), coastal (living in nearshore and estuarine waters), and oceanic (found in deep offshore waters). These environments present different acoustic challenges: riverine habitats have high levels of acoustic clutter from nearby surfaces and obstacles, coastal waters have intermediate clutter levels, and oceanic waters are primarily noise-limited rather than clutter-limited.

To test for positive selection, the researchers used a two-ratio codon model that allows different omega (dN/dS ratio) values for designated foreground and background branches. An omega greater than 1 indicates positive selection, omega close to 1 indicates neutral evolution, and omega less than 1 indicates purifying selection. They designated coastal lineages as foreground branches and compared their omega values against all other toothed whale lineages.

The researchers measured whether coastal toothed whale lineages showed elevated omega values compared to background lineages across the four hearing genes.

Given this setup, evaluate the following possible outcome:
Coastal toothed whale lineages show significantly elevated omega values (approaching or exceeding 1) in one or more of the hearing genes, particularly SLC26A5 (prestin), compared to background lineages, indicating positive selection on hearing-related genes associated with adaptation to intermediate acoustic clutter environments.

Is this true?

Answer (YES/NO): NO